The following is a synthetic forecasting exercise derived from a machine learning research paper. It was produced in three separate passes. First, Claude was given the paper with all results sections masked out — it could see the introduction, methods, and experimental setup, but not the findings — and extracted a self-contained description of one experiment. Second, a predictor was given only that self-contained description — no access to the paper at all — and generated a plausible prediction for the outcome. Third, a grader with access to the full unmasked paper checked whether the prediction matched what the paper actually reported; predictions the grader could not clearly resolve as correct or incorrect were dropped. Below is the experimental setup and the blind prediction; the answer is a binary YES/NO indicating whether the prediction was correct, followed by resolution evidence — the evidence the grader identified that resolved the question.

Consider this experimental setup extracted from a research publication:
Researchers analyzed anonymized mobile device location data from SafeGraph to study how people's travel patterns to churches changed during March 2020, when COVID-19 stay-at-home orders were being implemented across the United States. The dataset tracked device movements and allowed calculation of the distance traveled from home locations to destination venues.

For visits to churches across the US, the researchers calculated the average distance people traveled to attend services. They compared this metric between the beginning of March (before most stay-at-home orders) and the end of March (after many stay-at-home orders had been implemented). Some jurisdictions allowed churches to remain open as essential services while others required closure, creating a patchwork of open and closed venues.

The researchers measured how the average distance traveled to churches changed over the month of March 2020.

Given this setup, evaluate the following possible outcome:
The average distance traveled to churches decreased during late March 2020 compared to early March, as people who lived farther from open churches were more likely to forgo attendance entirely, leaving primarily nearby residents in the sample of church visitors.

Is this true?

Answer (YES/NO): NO